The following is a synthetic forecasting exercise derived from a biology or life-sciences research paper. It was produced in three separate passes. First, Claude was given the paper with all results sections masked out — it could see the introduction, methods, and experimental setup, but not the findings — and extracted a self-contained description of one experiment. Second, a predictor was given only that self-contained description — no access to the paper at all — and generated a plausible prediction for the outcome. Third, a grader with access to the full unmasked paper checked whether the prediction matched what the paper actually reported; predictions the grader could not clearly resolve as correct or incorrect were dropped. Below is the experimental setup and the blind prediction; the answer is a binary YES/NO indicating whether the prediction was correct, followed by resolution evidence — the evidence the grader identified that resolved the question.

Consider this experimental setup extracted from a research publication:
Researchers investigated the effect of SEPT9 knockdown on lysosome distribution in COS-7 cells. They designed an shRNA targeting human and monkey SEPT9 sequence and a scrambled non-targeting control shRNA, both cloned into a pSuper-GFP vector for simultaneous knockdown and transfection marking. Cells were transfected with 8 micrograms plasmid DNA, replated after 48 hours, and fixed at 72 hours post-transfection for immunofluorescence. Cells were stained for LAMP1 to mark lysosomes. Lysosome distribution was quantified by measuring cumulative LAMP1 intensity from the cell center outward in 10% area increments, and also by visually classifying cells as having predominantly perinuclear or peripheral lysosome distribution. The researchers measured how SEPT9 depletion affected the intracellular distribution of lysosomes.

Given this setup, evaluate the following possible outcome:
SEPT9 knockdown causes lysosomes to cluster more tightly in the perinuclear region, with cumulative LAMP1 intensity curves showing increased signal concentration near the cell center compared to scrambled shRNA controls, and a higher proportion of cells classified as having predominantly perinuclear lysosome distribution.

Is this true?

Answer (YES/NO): NO